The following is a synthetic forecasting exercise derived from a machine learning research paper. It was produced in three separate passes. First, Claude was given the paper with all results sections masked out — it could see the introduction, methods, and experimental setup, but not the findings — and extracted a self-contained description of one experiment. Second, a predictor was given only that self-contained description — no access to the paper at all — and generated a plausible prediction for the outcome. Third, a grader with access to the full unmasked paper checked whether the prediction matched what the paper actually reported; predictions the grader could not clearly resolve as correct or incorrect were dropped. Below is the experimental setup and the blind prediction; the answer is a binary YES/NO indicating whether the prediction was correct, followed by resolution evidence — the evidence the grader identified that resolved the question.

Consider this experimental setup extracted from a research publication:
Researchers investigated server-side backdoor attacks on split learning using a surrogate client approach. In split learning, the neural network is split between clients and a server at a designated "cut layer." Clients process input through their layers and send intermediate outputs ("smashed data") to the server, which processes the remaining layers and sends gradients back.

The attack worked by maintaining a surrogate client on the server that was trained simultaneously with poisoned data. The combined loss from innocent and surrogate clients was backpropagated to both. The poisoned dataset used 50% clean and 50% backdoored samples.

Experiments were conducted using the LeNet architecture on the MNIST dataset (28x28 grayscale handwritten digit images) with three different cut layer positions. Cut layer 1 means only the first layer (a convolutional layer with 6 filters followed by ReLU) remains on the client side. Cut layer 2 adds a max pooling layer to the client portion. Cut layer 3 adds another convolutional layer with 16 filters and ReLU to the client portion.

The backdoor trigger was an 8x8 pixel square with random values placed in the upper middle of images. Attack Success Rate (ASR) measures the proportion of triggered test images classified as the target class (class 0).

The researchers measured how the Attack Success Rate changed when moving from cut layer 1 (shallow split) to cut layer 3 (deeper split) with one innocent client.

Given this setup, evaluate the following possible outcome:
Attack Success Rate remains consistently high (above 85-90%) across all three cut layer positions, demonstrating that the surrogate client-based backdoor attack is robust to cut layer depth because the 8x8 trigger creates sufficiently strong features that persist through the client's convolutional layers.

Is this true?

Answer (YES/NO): NO